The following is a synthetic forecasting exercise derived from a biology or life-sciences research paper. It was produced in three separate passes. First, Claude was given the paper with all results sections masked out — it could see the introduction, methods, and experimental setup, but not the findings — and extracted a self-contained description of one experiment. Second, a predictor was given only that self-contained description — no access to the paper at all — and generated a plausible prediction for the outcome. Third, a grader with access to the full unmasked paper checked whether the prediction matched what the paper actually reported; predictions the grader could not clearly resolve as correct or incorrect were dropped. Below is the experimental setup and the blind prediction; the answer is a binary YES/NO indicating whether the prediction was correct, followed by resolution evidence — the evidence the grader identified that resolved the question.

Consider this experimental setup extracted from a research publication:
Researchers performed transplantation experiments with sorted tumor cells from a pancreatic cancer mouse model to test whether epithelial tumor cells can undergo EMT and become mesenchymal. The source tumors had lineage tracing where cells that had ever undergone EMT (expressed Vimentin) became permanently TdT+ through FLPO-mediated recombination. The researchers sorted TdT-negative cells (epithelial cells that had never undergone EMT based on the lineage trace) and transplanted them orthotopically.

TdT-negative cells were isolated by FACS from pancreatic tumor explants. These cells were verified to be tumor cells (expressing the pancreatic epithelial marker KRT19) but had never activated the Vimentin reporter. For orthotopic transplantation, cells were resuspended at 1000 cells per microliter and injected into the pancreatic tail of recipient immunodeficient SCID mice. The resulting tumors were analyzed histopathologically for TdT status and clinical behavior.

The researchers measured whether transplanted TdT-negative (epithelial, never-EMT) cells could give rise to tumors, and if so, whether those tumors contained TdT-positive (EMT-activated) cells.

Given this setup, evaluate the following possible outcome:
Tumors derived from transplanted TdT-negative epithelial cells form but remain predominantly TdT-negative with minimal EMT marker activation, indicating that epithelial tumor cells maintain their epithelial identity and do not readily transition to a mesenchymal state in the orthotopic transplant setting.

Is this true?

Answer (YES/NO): NO